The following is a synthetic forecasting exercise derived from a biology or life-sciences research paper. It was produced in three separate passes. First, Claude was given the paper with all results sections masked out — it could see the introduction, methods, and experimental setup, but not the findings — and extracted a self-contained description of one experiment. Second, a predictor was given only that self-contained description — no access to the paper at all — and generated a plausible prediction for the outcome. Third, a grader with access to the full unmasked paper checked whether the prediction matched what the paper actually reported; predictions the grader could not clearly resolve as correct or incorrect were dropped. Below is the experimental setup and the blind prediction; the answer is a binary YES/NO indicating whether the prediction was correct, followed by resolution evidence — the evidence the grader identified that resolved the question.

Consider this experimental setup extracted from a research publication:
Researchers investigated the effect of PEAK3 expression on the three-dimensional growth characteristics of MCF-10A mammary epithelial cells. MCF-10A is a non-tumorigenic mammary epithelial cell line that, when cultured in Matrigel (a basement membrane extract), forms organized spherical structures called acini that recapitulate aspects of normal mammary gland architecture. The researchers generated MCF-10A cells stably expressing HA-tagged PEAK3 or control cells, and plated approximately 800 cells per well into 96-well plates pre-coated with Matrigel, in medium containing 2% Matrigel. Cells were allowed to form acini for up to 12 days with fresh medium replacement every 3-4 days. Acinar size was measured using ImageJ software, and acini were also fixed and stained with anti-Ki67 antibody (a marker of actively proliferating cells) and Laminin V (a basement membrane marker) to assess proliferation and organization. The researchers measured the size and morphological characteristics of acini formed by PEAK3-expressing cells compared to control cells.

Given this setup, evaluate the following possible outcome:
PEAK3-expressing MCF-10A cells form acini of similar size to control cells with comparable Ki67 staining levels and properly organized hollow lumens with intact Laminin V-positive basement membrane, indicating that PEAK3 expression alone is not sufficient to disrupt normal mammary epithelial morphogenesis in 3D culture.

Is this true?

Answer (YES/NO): NO